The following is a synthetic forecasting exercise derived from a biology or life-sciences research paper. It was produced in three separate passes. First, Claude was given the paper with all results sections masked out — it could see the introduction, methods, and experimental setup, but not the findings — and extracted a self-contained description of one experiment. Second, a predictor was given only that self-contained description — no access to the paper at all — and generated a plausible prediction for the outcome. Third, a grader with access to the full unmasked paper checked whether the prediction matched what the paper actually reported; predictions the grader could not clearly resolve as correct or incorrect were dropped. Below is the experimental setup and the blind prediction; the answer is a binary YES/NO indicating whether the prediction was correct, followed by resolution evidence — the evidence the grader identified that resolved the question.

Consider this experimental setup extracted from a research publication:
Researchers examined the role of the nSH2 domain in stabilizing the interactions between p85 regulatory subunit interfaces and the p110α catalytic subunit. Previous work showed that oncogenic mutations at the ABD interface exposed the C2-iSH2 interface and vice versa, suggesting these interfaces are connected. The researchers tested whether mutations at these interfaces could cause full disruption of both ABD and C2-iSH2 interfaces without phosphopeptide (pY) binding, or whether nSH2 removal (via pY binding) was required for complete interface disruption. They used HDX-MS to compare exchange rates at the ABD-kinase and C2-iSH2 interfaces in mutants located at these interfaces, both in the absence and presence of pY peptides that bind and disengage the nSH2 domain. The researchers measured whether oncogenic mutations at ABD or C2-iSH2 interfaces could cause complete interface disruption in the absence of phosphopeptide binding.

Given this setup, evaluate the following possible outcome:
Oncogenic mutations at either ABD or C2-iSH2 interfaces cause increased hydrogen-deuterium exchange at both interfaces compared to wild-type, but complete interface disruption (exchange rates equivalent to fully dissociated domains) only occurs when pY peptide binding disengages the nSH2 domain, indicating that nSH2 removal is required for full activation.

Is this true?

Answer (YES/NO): YES